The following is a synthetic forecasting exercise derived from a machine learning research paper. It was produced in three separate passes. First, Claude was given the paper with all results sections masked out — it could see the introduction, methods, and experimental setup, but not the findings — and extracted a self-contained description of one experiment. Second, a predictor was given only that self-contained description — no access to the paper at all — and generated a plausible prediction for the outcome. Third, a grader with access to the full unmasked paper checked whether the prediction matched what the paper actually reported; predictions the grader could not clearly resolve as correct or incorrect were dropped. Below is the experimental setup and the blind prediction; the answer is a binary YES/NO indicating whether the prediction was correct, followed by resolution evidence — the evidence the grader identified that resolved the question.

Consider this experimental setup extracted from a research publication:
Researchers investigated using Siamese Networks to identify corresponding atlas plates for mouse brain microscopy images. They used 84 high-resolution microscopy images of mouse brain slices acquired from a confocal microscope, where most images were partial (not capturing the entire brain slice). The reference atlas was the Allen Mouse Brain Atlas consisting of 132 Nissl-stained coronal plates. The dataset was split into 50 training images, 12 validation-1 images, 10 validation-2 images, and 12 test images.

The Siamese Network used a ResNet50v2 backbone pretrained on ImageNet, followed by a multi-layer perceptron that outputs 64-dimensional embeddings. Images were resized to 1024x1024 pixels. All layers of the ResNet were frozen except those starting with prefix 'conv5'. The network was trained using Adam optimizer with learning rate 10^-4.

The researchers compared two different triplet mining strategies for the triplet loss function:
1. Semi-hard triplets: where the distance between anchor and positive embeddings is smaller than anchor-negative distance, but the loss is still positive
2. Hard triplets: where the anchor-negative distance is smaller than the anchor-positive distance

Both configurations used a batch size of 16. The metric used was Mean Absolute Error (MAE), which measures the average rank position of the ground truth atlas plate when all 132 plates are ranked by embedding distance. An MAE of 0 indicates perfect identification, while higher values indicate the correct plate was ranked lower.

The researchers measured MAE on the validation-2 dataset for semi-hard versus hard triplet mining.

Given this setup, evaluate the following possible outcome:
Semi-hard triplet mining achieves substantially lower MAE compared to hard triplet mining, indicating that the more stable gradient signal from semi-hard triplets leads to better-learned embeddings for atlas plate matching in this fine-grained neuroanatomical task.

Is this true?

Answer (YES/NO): NO